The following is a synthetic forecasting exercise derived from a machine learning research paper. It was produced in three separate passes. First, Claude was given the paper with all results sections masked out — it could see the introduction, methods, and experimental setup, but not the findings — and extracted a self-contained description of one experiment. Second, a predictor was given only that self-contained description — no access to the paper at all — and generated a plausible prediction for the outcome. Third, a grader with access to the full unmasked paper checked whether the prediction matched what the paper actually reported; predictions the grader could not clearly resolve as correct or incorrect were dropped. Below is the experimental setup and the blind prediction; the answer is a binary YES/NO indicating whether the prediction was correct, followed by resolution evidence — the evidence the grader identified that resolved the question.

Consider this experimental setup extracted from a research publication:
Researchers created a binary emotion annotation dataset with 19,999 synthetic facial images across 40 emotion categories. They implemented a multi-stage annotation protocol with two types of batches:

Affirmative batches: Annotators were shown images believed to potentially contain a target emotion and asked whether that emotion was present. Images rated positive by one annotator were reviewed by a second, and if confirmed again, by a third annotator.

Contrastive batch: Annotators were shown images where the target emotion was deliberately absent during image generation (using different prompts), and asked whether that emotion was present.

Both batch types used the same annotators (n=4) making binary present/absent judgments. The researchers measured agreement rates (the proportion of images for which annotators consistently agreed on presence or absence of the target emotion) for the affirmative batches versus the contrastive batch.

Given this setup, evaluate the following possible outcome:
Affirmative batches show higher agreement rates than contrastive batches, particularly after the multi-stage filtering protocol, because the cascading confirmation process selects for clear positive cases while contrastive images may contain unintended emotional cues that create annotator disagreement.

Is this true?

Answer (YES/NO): NO